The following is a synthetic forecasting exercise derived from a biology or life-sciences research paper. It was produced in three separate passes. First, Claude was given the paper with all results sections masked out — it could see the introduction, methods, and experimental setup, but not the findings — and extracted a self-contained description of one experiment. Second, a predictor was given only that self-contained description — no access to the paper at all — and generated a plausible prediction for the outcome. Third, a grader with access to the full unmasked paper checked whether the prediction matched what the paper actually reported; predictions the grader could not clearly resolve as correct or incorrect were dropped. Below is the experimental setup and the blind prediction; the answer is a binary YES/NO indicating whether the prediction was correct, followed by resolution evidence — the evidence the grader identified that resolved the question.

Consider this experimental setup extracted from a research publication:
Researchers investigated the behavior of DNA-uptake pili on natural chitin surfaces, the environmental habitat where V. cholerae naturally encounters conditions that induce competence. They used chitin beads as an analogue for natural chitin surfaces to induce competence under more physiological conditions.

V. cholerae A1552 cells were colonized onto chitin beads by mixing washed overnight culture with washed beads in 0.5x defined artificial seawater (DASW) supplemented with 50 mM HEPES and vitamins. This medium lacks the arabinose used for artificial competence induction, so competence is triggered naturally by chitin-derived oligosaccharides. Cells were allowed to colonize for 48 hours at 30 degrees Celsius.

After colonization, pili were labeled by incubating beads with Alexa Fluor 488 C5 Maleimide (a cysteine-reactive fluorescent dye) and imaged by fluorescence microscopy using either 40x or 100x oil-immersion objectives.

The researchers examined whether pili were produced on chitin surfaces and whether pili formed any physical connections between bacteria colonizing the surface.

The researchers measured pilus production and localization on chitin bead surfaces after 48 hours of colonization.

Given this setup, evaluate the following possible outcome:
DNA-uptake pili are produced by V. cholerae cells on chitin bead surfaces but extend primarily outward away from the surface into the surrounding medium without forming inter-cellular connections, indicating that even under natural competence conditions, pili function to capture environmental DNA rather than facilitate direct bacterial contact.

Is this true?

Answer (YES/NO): NO